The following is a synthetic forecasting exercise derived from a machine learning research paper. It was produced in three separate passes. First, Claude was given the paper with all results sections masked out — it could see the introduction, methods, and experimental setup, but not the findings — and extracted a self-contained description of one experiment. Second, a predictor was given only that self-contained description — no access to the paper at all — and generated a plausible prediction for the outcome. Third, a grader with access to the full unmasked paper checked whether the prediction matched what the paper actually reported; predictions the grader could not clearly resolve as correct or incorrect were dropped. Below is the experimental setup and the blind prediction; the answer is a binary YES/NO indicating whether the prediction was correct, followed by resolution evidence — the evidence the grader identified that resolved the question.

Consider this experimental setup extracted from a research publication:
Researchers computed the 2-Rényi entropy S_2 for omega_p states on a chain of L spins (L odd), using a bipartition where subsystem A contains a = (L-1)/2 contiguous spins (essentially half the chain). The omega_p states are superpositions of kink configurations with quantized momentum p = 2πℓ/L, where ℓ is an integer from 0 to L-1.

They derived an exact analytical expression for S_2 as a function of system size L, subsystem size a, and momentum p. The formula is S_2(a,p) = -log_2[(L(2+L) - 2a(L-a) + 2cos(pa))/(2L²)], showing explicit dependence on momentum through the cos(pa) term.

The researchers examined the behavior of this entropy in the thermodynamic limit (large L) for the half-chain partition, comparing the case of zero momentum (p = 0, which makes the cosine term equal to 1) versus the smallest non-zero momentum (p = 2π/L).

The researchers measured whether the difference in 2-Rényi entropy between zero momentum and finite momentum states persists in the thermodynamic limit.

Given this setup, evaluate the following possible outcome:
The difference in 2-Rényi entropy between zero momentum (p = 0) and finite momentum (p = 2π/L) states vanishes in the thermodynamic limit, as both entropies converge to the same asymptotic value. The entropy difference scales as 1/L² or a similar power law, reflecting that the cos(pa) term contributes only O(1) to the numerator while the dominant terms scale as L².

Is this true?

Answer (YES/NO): YES